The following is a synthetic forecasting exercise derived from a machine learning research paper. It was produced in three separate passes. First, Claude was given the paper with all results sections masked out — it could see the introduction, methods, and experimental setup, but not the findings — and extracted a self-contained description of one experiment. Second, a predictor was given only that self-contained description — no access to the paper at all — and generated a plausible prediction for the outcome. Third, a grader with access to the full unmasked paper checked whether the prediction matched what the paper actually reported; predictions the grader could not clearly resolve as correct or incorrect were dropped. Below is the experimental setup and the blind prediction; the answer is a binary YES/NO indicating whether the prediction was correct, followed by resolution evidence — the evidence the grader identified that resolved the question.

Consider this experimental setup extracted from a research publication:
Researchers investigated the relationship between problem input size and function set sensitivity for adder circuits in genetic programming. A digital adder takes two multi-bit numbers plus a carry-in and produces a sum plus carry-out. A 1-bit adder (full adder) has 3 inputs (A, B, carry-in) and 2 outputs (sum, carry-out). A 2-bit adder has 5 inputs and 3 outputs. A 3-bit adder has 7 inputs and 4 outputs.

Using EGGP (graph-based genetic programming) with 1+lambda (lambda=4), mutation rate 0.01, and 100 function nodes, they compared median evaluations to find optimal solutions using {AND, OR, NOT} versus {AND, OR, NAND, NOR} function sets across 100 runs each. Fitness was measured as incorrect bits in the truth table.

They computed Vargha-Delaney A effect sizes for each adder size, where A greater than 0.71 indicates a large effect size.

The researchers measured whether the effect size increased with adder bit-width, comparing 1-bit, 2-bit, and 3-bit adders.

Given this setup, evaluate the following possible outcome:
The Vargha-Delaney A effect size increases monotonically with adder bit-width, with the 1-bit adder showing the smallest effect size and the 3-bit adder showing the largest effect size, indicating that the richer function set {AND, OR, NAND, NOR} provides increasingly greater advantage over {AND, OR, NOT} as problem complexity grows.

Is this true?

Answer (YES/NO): YES